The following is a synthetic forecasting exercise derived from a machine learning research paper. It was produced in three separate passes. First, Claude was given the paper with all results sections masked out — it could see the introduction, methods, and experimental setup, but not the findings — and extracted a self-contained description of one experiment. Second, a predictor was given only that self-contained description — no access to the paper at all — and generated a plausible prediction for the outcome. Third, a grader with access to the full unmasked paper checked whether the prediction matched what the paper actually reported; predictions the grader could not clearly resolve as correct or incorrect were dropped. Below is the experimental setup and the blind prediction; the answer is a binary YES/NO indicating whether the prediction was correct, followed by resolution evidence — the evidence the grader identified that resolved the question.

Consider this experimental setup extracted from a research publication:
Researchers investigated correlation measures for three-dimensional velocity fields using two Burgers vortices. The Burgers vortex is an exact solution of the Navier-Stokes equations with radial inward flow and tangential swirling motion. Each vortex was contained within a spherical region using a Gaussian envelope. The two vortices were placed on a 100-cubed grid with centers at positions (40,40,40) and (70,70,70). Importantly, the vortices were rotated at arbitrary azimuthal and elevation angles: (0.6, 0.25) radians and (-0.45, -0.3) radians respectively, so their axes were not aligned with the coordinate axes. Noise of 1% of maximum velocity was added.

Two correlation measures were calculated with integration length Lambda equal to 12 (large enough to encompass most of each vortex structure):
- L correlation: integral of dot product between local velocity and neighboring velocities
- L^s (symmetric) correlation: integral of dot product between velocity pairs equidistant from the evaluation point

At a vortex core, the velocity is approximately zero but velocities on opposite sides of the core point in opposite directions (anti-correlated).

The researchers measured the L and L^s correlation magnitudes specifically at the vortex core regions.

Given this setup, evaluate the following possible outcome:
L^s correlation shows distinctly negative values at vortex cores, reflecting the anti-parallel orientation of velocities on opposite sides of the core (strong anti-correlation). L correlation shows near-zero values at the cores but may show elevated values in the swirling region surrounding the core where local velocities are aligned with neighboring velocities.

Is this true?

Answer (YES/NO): YES